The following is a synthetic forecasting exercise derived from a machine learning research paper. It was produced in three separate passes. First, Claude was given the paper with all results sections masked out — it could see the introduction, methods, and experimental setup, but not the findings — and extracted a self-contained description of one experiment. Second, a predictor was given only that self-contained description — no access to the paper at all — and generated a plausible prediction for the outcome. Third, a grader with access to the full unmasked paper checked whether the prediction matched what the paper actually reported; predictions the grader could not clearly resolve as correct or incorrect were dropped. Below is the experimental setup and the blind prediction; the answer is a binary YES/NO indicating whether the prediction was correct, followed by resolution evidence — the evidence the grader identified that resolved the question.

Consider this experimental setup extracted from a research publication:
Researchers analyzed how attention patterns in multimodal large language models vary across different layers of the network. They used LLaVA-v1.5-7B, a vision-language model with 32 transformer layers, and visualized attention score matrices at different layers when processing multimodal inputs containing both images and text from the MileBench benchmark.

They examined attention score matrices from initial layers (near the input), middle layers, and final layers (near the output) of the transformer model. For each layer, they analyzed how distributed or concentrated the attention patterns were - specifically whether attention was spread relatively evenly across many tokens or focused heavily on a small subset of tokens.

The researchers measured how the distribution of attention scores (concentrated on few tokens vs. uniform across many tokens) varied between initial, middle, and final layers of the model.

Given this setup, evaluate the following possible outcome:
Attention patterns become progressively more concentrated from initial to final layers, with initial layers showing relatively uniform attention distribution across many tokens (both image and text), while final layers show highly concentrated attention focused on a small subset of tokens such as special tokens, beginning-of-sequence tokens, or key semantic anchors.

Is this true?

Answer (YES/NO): NO